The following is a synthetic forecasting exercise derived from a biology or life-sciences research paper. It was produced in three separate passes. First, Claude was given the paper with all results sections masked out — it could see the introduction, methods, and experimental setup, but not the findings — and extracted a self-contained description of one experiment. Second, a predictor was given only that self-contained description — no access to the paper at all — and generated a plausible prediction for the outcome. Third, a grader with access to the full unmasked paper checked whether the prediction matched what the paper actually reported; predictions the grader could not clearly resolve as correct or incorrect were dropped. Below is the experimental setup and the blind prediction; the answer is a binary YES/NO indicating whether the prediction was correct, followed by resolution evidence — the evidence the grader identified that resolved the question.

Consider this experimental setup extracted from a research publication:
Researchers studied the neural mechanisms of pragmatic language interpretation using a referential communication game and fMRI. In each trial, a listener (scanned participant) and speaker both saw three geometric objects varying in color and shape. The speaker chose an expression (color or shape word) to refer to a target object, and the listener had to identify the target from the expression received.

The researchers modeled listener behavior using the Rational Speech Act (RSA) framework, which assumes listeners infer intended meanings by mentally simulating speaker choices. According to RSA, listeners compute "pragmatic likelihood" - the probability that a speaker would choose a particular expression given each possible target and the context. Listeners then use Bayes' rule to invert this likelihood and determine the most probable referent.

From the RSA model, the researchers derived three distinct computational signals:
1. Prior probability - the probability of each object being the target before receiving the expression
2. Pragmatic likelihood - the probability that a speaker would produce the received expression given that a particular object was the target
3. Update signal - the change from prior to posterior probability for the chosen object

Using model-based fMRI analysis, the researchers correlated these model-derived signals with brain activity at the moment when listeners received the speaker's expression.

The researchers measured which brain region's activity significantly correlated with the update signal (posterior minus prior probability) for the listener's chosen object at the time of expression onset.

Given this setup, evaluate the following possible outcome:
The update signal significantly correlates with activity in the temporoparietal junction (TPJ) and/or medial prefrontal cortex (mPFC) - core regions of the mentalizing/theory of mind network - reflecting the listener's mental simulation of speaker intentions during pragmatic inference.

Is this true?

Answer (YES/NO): NO